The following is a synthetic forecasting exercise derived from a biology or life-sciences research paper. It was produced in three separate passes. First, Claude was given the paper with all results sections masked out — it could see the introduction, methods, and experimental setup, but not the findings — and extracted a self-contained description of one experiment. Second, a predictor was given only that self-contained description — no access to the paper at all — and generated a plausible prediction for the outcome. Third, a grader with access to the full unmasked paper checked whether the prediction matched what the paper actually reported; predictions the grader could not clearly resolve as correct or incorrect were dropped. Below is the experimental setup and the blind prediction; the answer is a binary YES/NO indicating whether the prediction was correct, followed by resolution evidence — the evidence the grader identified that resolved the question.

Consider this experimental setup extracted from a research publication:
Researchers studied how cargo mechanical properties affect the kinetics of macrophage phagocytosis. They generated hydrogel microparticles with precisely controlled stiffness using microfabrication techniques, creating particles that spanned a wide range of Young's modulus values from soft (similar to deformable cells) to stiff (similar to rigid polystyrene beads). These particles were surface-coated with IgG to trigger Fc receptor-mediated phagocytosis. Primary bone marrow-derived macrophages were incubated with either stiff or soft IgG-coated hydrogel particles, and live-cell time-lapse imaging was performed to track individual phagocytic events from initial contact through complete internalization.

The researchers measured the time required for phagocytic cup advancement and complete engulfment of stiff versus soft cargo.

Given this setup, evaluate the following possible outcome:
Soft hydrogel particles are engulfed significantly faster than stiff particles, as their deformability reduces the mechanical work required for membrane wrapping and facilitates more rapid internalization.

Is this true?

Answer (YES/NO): NO